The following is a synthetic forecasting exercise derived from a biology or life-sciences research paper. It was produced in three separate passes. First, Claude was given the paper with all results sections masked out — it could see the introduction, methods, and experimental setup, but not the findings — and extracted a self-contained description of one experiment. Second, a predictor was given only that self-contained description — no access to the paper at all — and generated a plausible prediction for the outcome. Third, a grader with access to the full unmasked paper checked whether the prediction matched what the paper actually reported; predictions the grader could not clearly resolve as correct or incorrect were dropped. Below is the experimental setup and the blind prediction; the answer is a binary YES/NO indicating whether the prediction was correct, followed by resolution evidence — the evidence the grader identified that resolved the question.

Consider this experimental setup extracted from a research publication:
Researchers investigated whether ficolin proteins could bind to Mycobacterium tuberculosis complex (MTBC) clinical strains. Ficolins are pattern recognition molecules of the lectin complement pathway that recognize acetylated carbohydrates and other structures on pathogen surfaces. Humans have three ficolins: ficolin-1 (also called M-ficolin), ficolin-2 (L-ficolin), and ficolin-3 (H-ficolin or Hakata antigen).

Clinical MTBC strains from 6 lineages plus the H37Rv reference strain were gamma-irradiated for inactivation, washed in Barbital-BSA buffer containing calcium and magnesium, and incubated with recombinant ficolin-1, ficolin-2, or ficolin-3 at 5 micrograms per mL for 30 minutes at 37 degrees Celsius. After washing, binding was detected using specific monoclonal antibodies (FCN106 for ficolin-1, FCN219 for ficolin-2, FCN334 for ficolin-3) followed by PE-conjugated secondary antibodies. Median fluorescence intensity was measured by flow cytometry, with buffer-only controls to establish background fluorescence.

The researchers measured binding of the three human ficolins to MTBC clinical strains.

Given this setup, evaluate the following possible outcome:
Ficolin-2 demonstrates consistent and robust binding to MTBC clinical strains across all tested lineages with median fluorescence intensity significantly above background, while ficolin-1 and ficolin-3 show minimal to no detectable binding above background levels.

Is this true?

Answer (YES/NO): NO